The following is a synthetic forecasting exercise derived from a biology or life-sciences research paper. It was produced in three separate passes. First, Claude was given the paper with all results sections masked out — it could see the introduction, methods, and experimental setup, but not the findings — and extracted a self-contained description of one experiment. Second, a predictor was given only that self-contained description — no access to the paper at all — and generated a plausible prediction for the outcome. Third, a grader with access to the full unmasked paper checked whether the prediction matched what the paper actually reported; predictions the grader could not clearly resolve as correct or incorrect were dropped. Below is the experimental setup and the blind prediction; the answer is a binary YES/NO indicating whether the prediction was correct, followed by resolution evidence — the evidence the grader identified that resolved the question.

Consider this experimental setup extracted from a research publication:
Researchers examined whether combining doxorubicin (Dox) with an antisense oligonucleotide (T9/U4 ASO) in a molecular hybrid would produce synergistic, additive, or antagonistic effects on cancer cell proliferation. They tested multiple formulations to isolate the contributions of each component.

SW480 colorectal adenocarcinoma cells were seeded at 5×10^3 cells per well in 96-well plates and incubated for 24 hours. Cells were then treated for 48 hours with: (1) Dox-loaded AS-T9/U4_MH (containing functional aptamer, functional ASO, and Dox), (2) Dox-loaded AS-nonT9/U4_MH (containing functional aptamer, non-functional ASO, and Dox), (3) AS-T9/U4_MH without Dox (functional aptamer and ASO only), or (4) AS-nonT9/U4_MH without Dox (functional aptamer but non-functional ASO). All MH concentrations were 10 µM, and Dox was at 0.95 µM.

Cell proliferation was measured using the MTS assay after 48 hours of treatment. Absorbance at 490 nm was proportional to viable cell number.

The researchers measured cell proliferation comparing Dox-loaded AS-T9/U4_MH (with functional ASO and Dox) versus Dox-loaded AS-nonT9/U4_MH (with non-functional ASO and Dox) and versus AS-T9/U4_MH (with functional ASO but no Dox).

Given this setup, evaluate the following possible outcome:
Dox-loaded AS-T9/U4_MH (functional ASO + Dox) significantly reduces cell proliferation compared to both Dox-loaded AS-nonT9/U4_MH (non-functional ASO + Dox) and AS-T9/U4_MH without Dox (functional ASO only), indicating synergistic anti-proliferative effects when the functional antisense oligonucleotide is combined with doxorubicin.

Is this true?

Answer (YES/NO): YES